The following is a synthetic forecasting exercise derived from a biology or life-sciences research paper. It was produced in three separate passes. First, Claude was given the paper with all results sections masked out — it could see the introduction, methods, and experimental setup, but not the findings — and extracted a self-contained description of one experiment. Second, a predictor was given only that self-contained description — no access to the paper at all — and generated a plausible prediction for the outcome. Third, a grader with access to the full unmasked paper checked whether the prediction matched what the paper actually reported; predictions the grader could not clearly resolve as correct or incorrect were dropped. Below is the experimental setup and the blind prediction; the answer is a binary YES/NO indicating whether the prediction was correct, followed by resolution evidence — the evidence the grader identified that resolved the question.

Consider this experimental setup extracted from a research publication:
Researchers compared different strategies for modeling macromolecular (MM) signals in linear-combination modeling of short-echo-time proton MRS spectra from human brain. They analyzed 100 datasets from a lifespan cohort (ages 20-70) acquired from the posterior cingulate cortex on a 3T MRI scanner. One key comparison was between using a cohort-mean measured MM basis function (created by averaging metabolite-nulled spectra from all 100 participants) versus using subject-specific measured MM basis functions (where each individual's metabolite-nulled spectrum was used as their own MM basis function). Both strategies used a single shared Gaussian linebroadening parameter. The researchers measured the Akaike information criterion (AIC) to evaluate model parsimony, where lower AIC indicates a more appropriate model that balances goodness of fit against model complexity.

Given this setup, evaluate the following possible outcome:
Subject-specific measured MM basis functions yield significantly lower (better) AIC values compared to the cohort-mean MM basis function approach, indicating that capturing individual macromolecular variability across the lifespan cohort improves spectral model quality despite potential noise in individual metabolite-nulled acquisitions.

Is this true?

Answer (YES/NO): NO